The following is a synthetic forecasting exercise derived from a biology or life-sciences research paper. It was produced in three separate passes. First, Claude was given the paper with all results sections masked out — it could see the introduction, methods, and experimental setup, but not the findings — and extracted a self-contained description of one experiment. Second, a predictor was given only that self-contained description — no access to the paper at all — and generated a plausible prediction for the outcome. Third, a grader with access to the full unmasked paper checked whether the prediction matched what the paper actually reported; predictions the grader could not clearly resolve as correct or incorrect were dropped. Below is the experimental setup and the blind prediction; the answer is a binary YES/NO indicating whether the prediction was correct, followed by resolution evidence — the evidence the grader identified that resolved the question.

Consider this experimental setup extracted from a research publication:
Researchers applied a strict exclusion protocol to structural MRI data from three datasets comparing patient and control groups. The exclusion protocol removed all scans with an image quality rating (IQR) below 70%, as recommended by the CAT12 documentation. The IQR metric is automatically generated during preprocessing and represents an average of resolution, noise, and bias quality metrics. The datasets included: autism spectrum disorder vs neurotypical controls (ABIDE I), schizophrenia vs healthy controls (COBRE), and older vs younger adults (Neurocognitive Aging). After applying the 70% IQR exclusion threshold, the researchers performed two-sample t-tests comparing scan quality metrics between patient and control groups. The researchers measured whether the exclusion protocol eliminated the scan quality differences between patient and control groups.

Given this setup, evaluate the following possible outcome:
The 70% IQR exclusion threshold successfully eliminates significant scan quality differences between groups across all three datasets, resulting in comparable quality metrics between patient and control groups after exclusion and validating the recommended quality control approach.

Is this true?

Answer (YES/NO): NO